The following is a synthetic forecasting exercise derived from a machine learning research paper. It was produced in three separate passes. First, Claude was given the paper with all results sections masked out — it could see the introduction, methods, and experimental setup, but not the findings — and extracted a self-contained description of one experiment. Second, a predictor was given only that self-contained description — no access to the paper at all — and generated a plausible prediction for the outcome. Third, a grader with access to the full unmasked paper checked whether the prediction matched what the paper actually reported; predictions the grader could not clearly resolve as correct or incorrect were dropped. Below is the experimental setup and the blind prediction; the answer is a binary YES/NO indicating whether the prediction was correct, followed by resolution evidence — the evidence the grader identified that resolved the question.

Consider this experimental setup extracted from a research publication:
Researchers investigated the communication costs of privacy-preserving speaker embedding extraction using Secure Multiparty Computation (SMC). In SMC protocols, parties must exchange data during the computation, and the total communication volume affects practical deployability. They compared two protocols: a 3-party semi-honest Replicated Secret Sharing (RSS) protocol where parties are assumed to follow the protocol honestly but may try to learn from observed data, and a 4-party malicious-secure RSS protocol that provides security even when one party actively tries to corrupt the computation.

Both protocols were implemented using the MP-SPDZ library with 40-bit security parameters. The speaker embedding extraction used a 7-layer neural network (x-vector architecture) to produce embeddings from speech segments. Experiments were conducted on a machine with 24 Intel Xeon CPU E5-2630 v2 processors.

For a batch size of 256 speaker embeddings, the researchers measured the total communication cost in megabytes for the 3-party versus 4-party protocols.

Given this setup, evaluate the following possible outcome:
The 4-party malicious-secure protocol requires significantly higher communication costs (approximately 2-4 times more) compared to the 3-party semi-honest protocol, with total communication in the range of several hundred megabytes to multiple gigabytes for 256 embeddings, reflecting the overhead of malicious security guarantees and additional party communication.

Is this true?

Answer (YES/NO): YES